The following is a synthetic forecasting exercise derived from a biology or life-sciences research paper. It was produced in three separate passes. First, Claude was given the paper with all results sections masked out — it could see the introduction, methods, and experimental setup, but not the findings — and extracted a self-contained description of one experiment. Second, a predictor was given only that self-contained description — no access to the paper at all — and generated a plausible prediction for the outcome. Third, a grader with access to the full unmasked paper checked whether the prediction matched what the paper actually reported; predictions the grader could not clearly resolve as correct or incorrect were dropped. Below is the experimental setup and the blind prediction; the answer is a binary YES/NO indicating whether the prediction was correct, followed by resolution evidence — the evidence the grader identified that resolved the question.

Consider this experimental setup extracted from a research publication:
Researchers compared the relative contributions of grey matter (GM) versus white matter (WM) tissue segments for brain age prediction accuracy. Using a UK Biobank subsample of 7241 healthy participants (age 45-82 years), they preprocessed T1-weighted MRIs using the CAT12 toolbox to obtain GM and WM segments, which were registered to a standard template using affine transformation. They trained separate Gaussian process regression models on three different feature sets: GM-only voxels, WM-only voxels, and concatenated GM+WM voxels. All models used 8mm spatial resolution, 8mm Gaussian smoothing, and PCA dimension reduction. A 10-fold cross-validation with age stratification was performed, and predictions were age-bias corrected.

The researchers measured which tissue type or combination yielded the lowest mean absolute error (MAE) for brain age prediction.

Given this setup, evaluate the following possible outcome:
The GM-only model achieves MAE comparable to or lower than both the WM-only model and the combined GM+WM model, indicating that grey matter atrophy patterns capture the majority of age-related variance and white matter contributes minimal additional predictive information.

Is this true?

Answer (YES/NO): NO